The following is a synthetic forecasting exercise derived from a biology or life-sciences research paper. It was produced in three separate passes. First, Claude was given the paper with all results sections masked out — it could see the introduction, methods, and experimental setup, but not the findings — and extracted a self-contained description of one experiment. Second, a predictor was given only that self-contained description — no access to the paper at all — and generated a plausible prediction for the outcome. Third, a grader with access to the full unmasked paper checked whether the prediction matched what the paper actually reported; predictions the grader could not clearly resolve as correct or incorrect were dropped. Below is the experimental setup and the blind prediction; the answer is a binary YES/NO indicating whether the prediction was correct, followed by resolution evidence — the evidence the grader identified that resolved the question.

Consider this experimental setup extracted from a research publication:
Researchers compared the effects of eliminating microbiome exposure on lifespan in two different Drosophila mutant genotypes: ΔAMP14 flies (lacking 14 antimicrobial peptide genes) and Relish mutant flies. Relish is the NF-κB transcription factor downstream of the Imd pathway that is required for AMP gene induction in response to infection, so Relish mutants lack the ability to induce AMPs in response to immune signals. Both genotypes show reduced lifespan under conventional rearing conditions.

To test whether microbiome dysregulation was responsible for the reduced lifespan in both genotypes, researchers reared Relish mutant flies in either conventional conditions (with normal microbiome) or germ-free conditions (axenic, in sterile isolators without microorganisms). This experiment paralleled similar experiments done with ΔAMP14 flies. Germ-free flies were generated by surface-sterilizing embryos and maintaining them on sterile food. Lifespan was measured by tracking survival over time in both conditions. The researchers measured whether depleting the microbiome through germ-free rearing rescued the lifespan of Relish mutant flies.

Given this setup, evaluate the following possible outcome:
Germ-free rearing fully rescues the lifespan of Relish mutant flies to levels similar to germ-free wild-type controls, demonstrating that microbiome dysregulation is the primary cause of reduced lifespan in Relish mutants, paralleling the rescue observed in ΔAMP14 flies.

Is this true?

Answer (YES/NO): NO